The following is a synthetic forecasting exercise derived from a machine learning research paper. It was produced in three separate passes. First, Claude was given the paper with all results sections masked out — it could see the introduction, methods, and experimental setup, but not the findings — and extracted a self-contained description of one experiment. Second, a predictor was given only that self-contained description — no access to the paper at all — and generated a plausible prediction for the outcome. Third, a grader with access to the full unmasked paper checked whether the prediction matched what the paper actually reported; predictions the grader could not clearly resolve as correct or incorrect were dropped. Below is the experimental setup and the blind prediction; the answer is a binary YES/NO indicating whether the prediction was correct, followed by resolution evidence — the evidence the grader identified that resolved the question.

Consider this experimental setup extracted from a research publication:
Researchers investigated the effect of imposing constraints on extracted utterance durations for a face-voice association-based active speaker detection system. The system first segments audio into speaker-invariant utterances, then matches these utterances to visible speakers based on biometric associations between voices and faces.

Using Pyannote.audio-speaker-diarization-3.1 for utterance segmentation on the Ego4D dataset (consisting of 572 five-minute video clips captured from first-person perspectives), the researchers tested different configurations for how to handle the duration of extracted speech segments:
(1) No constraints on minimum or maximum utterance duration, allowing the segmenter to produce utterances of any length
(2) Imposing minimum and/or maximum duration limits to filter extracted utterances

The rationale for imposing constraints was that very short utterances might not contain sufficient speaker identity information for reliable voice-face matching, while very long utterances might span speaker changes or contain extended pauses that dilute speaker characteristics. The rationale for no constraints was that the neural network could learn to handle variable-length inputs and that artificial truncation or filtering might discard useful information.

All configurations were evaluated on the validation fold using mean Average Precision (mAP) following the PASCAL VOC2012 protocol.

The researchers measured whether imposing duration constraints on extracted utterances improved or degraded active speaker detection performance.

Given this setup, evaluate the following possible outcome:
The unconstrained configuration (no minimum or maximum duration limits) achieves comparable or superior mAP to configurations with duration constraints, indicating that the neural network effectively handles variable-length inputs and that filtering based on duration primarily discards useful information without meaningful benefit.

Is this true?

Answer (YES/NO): YES